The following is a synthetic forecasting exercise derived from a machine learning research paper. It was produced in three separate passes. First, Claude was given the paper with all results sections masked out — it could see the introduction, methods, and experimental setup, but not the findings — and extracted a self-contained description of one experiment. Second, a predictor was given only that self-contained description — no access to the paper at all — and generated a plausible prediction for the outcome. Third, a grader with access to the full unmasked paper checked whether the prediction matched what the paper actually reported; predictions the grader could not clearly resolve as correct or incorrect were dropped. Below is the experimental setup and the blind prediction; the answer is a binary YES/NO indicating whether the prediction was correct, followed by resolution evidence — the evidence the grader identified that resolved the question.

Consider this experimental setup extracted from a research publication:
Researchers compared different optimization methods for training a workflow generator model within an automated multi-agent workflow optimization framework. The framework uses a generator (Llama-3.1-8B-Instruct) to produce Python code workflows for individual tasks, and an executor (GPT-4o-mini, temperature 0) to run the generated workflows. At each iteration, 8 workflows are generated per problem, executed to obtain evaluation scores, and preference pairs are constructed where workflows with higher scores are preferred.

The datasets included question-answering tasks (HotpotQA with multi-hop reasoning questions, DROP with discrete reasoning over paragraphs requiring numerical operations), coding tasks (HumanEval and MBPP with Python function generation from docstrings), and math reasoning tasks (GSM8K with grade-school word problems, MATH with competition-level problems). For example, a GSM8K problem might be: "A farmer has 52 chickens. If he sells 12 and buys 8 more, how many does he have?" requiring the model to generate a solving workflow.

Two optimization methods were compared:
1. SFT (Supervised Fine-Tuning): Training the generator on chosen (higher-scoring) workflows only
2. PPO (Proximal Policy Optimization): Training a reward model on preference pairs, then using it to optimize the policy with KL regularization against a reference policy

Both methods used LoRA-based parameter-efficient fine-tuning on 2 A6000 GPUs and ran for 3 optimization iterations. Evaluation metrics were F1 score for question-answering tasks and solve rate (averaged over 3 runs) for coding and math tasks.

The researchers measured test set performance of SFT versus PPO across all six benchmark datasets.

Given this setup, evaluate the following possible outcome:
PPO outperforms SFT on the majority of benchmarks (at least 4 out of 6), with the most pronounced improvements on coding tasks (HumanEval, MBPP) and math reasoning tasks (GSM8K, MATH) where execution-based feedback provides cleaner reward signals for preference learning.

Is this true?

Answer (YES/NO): NO